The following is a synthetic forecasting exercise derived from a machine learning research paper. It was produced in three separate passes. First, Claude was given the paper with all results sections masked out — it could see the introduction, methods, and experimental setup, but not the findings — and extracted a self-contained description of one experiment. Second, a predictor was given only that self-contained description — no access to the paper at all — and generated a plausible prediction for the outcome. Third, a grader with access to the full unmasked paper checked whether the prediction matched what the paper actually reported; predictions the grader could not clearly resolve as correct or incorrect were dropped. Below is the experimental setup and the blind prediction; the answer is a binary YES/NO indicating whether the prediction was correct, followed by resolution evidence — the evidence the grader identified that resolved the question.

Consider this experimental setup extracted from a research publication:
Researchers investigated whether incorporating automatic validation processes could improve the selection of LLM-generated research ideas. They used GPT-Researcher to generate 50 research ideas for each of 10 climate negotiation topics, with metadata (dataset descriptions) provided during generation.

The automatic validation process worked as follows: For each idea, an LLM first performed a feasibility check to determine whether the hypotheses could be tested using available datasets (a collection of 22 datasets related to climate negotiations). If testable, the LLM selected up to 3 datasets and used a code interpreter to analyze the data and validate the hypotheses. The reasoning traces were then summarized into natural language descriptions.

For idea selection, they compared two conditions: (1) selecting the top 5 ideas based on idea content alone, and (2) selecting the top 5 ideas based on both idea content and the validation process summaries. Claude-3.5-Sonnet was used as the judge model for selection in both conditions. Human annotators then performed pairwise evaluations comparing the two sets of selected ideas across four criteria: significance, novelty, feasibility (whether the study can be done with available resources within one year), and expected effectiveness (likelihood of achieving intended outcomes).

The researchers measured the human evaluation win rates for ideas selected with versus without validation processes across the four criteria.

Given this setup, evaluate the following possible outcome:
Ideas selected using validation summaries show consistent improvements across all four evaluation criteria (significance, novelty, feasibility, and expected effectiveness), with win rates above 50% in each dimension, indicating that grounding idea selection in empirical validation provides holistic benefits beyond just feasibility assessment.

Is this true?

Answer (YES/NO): YES